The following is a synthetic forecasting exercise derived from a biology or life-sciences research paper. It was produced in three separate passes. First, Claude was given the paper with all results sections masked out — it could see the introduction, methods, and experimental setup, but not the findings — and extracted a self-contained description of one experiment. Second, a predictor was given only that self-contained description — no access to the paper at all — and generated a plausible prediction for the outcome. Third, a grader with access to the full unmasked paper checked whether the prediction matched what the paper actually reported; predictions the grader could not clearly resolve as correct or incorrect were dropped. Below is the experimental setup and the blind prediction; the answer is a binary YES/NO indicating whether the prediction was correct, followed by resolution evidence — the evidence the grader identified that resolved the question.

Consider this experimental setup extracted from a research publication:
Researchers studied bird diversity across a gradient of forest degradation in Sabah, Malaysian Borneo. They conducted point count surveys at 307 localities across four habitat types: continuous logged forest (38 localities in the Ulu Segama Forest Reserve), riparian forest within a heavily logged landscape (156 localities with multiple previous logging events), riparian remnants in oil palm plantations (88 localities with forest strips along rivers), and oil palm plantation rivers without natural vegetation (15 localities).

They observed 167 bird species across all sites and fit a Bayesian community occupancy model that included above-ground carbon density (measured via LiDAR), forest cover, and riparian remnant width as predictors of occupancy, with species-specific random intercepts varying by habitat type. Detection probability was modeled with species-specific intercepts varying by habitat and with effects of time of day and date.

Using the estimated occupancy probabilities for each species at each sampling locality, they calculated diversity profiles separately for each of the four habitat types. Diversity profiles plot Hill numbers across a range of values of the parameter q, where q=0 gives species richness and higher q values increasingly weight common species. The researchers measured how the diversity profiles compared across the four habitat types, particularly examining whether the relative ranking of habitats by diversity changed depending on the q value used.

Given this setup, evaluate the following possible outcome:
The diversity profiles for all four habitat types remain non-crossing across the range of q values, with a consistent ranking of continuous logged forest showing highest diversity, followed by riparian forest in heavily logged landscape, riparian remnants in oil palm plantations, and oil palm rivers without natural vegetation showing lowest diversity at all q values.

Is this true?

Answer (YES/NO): NO